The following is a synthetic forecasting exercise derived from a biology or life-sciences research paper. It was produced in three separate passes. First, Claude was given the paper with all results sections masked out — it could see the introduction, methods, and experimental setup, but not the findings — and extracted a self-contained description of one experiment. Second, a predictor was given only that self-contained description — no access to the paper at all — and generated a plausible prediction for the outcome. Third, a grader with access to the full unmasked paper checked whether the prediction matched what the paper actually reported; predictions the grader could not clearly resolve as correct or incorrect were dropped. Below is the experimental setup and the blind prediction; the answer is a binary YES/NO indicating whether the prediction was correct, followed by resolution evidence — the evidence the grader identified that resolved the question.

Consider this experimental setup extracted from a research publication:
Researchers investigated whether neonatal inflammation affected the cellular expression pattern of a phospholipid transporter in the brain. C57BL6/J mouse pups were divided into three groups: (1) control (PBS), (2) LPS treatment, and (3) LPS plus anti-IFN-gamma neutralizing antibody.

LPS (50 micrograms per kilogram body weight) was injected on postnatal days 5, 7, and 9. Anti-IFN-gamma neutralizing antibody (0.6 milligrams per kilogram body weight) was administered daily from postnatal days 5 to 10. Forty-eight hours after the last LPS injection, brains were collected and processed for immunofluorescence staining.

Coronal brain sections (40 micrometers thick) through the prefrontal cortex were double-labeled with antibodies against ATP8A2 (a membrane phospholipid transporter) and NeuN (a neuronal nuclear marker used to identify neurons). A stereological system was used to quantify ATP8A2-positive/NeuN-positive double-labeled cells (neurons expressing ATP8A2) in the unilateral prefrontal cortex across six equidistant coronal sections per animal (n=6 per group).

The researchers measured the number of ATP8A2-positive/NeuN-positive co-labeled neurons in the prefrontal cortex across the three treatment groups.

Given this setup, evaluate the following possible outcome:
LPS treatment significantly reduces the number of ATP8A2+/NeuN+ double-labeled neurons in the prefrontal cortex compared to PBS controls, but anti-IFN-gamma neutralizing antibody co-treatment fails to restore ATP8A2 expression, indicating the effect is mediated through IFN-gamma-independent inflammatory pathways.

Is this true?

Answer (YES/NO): NO